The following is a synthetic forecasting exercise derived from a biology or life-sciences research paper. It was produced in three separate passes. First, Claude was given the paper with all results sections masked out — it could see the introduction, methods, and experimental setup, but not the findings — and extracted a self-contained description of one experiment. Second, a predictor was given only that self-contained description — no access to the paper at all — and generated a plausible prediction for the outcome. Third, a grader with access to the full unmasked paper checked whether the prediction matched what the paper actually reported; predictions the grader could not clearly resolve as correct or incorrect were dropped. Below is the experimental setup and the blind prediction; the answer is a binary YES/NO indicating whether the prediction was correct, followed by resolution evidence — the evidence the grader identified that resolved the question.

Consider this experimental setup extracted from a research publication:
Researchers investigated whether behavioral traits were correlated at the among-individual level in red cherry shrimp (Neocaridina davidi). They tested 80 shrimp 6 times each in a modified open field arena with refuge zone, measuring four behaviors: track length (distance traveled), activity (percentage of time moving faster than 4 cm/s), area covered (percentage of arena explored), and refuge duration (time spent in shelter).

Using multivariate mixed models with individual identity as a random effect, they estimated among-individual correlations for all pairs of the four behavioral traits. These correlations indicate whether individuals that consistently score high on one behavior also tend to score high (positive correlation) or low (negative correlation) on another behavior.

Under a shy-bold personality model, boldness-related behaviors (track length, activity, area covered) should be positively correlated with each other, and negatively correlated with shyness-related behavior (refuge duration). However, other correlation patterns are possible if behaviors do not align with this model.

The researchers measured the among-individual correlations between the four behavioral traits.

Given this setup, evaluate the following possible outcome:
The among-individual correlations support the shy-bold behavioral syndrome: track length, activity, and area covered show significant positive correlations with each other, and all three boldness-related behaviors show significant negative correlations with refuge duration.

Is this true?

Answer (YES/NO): YES